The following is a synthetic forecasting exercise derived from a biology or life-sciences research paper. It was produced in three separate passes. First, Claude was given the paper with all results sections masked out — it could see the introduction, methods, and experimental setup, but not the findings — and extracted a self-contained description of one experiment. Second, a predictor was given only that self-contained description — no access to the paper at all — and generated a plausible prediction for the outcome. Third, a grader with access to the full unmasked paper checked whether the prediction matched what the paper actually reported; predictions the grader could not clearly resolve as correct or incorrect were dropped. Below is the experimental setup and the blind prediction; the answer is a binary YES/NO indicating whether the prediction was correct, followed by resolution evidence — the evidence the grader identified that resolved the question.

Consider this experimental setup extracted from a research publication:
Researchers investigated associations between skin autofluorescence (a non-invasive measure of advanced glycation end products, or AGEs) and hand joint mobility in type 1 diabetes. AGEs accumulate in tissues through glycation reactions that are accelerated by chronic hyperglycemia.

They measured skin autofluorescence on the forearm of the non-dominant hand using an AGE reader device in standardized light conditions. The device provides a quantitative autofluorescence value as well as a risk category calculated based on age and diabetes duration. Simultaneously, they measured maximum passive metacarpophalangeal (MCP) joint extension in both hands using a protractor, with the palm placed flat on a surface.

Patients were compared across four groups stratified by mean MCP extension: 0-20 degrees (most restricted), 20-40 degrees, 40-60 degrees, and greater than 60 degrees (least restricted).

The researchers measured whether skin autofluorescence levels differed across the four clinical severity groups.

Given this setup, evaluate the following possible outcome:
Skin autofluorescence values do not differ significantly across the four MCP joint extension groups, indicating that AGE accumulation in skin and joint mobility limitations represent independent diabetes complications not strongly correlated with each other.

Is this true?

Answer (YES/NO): YES